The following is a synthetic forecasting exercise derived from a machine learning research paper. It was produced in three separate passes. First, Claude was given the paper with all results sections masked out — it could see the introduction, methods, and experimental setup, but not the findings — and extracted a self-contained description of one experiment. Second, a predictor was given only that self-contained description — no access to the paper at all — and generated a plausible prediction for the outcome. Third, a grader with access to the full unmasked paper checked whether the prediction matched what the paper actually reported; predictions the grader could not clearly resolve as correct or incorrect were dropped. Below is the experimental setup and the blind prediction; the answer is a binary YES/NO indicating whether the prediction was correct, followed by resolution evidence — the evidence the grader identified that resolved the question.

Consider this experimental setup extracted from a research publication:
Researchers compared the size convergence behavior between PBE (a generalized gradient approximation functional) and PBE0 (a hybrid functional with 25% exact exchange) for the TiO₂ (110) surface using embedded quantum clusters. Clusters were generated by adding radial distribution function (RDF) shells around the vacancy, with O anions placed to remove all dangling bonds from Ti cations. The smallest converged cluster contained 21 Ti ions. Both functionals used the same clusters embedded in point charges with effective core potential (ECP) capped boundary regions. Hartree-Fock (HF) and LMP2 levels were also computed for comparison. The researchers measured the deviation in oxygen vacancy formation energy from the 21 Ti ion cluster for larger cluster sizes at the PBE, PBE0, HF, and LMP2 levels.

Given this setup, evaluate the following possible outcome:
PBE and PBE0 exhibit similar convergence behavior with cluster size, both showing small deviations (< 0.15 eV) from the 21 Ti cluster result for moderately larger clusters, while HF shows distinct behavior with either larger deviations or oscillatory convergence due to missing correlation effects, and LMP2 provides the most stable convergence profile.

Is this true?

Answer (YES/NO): NO